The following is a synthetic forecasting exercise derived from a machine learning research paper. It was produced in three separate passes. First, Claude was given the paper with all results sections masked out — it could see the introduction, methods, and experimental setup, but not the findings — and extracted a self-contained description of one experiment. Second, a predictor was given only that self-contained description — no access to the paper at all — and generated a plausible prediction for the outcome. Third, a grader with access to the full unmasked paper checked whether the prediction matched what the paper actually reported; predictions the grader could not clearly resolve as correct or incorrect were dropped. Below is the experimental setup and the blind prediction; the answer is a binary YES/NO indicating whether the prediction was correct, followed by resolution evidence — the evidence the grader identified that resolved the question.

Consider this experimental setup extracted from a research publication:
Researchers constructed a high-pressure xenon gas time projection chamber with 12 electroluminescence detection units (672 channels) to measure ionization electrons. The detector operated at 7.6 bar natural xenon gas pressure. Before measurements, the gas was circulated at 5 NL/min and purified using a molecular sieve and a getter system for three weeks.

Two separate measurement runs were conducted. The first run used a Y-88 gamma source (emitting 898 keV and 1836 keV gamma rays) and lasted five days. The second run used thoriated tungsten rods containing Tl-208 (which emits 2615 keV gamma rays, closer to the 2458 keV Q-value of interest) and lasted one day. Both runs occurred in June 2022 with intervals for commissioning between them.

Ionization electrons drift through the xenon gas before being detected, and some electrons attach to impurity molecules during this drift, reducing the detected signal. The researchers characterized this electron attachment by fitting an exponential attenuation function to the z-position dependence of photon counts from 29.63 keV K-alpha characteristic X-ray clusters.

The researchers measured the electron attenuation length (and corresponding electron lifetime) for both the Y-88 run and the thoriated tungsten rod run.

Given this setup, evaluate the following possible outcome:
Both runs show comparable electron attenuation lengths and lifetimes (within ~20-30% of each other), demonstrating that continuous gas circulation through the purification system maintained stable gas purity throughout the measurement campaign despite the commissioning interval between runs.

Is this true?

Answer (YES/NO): NO